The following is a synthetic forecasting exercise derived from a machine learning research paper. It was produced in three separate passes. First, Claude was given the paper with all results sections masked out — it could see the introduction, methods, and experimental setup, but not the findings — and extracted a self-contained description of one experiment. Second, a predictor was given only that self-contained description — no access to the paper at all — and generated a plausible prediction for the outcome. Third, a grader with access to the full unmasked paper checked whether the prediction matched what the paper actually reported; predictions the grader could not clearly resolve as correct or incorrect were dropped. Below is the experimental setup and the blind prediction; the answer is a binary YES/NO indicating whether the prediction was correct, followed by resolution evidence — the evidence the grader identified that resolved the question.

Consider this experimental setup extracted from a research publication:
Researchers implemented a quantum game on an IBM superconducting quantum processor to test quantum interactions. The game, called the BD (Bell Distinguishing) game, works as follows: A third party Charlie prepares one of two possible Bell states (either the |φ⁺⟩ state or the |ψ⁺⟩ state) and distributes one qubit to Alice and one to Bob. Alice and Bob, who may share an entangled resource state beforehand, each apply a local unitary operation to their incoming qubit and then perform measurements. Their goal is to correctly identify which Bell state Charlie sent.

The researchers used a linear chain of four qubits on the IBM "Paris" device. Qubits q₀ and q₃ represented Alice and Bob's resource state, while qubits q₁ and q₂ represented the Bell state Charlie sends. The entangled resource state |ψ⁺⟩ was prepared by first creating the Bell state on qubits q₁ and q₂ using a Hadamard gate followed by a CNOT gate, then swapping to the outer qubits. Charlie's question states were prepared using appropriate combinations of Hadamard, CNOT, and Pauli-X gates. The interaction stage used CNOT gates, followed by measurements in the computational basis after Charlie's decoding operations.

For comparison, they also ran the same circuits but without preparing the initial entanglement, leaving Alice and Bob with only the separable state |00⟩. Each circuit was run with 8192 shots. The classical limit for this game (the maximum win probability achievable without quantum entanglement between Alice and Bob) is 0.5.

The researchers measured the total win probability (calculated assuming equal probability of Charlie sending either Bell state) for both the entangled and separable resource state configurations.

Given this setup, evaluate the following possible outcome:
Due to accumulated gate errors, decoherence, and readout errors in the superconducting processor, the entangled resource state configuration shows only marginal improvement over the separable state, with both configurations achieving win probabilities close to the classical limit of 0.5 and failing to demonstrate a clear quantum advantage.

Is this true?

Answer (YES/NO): NO